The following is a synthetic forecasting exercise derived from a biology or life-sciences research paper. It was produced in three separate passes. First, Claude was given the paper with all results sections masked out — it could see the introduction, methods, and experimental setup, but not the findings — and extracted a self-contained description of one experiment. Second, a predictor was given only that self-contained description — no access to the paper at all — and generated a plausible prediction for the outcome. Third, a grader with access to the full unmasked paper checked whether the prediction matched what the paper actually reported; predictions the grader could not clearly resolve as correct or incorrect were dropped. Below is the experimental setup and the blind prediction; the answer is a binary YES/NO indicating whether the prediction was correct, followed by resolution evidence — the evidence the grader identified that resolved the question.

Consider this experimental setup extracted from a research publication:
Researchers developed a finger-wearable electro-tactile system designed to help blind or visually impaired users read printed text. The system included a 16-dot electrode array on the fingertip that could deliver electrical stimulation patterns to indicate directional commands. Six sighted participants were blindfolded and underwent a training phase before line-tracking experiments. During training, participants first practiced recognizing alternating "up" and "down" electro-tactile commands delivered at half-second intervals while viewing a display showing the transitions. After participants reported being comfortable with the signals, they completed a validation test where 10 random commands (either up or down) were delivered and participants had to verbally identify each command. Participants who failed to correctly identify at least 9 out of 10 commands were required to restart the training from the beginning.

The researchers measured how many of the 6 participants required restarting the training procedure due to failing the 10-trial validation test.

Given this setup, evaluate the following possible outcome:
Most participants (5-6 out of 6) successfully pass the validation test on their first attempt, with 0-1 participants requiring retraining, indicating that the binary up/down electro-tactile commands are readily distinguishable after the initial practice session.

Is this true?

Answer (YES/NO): YES